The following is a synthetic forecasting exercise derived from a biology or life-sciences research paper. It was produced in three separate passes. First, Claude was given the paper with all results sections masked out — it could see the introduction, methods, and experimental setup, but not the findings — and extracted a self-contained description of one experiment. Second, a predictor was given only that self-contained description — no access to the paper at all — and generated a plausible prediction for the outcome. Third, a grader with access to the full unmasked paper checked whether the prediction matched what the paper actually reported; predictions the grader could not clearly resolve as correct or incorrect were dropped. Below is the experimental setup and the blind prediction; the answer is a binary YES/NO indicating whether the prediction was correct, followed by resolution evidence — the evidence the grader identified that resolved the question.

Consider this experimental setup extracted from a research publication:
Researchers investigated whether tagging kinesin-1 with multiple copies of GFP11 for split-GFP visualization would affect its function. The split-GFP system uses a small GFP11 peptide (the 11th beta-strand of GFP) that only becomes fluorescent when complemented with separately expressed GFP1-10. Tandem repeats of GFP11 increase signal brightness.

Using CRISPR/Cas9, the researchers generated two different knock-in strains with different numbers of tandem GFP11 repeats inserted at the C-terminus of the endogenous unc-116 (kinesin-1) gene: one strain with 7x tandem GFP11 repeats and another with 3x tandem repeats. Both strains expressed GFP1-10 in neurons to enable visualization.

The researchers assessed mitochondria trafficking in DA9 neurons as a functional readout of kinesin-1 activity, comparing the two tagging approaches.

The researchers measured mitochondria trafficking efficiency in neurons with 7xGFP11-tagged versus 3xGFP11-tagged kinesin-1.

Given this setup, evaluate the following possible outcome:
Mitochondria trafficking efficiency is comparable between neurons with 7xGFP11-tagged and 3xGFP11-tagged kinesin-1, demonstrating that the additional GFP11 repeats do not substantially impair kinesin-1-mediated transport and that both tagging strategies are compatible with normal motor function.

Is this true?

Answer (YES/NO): NO